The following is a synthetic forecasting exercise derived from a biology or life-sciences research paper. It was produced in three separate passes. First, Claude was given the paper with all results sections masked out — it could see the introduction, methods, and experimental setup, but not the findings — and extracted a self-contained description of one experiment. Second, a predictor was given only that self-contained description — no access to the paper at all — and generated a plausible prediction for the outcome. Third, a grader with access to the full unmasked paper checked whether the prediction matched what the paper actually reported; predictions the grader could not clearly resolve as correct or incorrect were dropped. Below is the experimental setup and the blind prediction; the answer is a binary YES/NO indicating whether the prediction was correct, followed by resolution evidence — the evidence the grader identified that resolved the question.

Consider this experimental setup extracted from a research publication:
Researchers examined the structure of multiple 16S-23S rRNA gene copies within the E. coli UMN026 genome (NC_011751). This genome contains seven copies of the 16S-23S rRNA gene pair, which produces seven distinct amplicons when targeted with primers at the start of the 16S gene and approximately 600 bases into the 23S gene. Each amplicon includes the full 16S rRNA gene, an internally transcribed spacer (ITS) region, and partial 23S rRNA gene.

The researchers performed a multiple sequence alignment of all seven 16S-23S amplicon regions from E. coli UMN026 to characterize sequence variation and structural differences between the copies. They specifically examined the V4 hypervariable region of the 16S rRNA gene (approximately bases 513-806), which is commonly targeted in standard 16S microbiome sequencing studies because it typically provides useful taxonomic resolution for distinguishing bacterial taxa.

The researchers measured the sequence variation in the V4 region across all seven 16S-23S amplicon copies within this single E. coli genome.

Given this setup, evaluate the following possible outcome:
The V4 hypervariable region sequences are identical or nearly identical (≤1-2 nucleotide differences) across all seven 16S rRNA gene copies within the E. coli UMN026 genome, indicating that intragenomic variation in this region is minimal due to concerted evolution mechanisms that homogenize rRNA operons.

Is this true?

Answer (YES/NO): YES